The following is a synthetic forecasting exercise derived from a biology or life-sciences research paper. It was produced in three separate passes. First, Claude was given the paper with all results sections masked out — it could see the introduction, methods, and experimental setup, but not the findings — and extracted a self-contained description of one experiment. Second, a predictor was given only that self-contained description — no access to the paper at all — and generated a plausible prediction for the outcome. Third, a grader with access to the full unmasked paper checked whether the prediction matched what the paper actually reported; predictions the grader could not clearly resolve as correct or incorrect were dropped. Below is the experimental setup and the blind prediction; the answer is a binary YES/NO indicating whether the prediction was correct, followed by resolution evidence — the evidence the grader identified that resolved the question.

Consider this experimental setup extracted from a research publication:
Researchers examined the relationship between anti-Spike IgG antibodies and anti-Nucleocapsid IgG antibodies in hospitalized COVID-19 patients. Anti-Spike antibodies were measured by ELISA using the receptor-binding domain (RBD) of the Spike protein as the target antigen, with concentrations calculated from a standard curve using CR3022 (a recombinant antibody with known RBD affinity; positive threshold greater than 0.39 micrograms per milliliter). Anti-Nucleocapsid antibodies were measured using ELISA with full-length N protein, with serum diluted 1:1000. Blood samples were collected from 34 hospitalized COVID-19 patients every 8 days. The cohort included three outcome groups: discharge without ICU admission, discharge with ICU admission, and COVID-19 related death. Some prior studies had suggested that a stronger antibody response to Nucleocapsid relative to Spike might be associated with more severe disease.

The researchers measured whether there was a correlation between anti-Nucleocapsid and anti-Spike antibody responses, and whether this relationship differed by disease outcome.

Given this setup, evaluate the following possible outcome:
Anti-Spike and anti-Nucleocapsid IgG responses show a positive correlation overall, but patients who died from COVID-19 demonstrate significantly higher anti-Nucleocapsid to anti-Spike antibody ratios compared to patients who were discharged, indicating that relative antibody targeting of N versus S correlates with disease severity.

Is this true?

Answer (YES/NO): NO